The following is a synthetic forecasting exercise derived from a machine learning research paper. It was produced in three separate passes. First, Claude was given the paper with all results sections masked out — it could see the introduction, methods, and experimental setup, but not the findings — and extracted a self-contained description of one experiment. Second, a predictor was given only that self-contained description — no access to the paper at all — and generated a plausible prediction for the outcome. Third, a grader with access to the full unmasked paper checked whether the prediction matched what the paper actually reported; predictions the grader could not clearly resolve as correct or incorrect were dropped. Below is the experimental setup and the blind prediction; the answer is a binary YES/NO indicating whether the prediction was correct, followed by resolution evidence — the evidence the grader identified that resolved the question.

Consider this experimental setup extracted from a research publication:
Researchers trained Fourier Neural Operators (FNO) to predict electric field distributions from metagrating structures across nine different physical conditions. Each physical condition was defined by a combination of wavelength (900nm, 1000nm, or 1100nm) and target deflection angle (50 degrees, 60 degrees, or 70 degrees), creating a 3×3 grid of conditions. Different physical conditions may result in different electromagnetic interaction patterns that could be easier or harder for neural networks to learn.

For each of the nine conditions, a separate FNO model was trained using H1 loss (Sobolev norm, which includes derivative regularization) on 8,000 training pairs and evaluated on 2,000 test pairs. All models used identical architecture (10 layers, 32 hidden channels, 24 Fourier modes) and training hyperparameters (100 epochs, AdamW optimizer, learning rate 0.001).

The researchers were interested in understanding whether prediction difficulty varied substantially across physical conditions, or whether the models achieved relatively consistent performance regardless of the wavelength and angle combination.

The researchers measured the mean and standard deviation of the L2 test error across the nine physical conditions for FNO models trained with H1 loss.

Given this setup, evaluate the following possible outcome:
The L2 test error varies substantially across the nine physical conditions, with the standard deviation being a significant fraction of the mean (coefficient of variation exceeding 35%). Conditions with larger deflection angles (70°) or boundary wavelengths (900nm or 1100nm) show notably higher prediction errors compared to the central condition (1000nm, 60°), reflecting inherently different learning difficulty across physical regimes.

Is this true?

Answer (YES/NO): NO